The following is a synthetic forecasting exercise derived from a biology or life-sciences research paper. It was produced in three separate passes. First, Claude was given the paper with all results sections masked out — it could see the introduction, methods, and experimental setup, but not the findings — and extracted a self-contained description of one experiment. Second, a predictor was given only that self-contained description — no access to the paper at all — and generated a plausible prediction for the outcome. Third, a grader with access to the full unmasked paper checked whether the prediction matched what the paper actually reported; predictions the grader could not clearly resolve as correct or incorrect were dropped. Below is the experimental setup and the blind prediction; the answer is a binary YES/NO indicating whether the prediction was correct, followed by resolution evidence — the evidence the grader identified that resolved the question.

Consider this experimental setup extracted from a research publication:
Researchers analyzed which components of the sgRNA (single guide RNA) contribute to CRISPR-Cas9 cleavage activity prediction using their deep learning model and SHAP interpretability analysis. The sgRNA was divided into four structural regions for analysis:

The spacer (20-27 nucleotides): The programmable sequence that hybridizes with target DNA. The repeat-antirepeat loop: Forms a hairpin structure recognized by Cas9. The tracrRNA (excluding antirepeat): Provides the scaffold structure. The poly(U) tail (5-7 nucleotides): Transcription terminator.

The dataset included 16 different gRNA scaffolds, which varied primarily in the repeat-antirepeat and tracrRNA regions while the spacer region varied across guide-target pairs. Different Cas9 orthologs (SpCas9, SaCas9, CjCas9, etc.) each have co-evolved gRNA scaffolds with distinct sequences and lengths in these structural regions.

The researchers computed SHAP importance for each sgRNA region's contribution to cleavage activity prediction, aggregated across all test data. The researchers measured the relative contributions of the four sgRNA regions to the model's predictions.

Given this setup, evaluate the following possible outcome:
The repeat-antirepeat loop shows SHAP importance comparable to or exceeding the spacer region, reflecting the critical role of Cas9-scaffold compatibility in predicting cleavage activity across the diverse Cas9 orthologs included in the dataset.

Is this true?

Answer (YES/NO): NO